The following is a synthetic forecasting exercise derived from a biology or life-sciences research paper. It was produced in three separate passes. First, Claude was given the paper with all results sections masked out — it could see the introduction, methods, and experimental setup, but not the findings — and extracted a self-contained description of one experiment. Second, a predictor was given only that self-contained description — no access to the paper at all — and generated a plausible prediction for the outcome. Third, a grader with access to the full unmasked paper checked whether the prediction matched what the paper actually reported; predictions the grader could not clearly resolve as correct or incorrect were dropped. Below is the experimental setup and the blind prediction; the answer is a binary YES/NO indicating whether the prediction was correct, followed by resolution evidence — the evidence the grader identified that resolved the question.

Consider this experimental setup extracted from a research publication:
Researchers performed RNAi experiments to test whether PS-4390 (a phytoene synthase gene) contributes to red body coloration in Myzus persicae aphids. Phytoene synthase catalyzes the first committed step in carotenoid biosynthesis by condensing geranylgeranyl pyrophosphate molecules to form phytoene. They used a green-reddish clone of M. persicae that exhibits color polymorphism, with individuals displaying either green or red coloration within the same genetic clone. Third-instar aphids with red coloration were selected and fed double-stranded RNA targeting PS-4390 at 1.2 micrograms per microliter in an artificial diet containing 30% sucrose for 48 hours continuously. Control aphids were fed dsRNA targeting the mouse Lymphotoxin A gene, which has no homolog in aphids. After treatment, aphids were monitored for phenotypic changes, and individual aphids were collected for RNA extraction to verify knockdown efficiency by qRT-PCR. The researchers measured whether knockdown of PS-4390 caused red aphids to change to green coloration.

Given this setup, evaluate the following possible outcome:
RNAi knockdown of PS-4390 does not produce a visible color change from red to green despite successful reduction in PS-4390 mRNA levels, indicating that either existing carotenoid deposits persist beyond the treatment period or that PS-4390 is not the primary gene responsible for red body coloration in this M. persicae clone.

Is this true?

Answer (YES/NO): NO